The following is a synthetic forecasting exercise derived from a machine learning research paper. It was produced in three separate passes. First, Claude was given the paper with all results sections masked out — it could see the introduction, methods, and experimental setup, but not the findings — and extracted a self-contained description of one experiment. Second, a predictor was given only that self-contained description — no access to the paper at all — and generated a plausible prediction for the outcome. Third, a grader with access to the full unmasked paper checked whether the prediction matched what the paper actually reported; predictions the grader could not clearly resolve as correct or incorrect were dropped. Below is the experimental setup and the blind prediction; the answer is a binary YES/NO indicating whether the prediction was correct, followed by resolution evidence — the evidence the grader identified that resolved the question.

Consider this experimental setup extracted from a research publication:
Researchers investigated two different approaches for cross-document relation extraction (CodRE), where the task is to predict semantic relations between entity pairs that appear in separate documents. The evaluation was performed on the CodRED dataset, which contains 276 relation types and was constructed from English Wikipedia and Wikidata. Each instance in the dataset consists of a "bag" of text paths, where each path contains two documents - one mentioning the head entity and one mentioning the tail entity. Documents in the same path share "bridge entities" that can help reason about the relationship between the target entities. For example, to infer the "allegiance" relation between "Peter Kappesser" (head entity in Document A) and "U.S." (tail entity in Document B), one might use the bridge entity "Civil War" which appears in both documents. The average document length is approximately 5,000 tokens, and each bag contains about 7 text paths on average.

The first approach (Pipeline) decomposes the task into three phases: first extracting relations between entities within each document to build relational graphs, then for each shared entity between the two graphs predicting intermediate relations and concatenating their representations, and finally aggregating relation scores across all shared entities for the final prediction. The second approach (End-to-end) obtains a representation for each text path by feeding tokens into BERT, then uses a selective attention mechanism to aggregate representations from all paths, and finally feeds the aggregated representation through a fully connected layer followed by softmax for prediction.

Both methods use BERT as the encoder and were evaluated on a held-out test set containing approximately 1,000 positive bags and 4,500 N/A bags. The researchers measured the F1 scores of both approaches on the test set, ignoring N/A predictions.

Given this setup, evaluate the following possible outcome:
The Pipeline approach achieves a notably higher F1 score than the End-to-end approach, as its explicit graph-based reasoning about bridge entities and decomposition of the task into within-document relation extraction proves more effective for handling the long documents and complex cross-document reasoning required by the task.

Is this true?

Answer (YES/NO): NO